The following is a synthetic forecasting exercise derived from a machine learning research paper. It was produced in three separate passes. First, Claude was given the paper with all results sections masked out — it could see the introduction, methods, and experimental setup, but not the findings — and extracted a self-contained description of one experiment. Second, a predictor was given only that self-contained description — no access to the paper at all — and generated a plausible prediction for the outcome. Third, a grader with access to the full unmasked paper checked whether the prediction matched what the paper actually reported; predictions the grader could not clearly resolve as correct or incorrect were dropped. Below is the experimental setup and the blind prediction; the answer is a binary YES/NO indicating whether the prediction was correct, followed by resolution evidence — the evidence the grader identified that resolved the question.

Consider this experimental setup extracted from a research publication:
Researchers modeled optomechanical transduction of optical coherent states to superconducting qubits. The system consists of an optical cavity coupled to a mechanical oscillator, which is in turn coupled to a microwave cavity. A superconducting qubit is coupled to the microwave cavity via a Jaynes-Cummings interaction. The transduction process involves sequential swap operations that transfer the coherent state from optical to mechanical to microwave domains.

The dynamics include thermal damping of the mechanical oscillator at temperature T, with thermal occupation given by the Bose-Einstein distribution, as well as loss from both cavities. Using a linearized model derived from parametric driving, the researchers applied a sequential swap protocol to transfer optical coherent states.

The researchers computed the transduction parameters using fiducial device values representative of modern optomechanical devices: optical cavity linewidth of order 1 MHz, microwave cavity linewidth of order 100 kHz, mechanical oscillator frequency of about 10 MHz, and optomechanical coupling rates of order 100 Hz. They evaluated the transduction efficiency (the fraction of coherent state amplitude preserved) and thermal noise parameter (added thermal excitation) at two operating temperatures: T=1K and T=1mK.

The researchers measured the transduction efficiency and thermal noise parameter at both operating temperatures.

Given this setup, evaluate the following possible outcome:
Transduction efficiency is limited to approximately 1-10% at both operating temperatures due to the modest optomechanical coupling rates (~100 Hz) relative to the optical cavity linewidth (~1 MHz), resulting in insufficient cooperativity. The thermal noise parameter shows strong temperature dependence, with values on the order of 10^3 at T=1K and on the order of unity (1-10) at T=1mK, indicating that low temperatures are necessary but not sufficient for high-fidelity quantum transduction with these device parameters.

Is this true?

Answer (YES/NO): NO